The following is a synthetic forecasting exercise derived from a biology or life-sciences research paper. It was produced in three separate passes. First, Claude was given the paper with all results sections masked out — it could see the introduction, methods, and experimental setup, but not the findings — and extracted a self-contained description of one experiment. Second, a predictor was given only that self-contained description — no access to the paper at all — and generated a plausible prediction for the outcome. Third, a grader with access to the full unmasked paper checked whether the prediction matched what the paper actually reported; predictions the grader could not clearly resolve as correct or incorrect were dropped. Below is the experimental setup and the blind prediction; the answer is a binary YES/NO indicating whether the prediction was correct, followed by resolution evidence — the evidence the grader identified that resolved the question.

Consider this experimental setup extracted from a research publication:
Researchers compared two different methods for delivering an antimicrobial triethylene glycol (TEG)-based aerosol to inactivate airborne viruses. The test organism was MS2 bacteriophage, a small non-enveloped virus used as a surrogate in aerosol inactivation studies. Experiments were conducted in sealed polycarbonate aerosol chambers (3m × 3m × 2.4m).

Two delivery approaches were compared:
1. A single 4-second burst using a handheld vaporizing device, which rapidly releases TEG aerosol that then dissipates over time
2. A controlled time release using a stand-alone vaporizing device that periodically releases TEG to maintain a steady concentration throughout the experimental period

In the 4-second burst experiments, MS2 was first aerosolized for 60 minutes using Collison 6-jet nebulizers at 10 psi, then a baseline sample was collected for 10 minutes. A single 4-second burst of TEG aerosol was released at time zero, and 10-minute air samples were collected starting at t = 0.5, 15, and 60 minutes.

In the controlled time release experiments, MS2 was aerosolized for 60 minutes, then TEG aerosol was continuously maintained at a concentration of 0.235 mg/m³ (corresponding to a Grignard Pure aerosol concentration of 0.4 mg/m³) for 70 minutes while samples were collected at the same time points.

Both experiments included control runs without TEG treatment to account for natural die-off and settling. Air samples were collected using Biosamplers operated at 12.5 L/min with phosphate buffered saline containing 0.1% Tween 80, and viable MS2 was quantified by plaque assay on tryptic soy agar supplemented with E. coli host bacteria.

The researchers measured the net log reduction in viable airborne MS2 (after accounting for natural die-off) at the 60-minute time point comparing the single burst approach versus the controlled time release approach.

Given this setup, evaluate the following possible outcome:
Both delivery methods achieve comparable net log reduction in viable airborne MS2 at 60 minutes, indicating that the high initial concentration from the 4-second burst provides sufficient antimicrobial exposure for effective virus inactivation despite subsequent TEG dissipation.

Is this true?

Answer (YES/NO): YES